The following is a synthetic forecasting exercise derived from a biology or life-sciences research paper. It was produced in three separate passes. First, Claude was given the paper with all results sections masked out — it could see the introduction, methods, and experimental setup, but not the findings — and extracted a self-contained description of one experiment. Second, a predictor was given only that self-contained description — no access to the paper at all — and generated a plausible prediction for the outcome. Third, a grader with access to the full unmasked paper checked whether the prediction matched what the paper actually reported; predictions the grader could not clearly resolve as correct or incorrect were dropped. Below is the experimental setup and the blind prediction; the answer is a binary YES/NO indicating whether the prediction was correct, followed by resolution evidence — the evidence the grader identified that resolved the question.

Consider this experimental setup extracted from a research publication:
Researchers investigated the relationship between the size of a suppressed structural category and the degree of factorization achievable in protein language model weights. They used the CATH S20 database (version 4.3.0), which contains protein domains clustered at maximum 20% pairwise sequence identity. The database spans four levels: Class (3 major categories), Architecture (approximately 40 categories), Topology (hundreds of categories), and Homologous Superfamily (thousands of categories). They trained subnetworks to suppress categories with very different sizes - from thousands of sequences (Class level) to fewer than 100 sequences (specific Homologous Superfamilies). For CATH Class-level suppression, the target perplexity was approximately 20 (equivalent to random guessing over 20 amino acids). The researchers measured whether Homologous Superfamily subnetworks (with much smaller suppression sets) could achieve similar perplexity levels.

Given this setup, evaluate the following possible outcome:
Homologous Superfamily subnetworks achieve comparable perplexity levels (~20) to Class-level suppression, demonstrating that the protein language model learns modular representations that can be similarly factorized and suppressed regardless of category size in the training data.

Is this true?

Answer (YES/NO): YES